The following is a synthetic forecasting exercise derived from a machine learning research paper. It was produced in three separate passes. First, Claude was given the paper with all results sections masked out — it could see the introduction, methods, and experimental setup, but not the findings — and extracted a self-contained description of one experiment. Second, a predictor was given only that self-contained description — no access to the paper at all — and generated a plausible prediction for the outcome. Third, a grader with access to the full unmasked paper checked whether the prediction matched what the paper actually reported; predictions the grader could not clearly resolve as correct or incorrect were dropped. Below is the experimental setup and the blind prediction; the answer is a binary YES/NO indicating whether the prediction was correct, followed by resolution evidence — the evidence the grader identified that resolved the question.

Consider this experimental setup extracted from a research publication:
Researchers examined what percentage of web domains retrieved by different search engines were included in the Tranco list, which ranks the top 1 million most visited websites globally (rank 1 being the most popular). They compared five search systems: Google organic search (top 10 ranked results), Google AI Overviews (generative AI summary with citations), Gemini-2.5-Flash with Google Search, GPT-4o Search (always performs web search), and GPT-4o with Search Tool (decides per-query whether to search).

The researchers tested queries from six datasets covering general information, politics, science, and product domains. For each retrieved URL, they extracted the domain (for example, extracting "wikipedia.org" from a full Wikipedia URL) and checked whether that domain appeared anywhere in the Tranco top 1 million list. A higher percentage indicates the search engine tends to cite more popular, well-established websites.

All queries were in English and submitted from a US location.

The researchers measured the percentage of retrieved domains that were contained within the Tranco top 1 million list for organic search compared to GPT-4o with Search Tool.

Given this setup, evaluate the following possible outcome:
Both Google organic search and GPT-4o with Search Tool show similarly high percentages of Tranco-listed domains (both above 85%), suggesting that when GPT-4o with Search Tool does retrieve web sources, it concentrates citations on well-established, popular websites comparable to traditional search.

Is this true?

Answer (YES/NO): NO